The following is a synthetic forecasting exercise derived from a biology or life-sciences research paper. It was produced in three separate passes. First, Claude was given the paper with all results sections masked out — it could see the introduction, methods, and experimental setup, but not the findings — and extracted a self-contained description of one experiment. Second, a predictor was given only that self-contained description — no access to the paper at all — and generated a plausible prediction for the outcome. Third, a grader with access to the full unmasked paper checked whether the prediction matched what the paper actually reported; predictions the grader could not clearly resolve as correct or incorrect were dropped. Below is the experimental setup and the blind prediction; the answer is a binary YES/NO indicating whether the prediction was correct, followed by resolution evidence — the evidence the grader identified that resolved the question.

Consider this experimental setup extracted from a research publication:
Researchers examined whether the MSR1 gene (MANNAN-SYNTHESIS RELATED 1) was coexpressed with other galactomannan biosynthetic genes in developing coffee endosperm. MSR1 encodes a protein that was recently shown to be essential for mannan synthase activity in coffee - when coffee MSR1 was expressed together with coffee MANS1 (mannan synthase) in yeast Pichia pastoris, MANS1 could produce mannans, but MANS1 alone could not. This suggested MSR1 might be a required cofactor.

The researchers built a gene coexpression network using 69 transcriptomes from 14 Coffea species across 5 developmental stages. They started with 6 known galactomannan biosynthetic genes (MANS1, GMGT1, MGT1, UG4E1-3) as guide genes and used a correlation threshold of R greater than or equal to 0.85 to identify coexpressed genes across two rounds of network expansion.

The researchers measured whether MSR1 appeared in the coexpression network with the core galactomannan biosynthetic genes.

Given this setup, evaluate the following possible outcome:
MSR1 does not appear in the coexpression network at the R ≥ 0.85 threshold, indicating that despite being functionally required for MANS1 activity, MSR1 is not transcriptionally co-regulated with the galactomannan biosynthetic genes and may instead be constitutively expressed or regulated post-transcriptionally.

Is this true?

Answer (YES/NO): NO